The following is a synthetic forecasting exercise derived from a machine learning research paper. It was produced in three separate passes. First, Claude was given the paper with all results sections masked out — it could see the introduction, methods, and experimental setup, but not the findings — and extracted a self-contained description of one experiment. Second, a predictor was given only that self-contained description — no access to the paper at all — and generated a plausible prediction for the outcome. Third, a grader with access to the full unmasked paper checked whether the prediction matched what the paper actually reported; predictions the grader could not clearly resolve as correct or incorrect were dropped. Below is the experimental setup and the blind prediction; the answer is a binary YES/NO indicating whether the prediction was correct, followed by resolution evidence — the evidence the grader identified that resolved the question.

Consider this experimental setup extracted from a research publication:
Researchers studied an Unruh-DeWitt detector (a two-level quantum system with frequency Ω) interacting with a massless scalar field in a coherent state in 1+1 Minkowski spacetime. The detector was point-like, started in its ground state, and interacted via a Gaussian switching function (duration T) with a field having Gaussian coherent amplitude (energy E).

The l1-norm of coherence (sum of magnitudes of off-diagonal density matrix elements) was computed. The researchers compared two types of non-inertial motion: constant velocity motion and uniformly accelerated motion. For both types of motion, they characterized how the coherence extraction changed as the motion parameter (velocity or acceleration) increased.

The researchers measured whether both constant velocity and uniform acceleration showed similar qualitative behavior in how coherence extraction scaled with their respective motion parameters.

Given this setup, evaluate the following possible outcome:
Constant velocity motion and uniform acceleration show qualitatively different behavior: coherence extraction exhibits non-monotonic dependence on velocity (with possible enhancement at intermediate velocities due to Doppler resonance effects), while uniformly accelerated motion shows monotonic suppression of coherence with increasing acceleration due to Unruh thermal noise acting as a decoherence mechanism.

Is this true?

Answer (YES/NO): NO